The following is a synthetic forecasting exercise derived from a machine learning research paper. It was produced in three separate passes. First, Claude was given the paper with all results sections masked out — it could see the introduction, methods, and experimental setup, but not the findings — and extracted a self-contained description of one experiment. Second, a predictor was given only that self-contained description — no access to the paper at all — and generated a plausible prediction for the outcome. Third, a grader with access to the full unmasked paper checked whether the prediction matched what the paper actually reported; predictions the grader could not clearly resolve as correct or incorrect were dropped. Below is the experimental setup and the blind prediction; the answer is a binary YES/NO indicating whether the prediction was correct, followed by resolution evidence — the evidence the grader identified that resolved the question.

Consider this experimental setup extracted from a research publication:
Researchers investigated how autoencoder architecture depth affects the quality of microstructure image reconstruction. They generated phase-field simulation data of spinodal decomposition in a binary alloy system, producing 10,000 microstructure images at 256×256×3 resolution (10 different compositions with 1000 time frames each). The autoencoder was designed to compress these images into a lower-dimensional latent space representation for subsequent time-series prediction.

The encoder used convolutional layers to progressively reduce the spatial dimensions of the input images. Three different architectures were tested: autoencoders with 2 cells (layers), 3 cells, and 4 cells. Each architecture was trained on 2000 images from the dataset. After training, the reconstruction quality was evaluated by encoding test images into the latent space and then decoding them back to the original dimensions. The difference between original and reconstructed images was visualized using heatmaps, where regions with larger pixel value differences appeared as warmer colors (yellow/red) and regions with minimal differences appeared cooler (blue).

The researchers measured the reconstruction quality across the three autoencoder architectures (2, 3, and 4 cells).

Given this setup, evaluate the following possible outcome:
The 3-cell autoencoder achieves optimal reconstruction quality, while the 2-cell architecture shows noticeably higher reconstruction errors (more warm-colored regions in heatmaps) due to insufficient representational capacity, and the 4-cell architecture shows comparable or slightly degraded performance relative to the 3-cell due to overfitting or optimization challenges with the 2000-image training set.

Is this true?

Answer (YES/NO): NO